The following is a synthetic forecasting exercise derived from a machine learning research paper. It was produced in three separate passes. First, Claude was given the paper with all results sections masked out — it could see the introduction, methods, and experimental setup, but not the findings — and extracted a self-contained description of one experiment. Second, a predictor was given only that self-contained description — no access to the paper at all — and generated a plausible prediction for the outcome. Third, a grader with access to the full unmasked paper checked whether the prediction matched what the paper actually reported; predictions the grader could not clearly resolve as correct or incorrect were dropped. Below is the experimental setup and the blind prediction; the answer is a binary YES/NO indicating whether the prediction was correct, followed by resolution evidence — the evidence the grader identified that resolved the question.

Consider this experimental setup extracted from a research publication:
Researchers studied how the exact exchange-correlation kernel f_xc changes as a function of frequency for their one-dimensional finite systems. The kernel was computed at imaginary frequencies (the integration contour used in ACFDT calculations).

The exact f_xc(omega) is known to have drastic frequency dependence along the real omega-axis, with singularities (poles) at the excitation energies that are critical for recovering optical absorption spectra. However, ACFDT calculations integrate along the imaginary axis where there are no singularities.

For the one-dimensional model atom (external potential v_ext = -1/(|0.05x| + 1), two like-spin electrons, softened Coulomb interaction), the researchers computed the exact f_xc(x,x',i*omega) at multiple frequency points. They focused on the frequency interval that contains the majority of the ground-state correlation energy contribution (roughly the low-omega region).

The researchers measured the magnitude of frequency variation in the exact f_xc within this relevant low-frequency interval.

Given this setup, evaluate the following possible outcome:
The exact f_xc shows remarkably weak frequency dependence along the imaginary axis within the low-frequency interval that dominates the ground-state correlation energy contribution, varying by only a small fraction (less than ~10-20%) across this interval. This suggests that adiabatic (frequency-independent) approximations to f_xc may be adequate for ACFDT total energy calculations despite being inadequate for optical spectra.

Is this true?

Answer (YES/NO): YES